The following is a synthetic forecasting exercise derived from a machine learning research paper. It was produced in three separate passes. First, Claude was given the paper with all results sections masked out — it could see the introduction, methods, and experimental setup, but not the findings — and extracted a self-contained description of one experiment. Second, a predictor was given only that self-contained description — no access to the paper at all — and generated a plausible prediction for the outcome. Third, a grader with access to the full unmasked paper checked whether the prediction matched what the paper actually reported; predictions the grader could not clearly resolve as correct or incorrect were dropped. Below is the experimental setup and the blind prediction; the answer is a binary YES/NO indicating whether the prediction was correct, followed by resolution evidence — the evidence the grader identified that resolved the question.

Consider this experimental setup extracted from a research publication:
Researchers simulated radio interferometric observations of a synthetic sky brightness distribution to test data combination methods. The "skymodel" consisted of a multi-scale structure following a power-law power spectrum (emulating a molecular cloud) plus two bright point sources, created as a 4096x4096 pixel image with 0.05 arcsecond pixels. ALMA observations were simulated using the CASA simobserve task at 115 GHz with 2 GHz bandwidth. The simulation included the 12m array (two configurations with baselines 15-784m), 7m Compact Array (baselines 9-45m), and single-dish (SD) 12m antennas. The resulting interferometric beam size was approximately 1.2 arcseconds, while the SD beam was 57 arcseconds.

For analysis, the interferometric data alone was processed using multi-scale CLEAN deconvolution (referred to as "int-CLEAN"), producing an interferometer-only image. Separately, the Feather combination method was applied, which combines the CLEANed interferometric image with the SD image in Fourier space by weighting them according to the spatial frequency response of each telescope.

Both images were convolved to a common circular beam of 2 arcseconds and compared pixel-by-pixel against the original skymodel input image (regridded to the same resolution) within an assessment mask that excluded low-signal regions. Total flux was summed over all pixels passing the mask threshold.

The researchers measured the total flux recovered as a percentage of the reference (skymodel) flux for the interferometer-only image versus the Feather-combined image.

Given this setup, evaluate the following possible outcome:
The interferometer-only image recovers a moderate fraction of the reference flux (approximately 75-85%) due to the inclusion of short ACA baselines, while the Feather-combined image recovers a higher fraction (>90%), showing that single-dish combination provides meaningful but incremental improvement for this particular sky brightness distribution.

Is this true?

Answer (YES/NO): NO